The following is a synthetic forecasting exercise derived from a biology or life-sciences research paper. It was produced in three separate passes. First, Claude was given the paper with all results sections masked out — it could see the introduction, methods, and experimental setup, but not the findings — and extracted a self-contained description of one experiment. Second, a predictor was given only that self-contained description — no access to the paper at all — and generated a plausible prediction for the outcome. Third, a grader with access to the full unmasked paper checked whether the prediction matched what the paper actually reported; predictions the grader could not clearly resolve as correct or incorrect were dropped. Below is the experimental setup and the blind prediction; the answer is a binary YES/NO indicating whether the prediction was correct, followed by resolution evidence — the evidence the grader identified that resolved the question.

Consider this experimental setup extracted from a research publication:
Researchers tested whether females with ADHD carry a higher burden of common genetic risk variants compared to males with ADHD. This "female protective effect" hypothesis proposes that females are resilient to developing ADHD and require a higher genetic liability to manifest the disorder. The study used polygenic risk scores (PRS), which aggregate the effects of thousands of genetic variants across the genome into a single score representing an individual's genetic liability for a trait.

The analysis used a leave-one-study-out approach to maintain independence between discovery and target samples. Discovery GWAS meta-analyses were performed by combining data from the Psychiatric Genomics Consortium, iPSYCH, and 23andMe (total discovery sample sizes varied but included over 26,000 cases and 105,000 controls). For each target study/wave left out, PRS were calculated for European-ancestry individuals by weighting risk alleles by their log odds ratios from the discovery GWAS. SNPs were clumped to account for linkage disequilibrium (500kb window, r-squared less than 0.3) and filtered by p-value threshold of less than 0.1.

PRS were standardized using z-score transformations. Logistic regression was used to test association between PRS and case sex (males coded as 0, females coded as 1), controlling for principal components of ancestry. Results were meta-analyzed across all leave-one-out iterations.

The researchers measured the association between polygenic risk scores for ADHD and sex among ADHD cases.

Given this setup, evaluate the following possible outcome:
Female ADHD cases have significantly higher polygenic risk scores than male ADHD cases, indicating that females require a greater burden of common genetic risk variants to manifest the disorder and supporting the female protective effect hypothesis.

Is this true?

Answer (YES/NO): NO